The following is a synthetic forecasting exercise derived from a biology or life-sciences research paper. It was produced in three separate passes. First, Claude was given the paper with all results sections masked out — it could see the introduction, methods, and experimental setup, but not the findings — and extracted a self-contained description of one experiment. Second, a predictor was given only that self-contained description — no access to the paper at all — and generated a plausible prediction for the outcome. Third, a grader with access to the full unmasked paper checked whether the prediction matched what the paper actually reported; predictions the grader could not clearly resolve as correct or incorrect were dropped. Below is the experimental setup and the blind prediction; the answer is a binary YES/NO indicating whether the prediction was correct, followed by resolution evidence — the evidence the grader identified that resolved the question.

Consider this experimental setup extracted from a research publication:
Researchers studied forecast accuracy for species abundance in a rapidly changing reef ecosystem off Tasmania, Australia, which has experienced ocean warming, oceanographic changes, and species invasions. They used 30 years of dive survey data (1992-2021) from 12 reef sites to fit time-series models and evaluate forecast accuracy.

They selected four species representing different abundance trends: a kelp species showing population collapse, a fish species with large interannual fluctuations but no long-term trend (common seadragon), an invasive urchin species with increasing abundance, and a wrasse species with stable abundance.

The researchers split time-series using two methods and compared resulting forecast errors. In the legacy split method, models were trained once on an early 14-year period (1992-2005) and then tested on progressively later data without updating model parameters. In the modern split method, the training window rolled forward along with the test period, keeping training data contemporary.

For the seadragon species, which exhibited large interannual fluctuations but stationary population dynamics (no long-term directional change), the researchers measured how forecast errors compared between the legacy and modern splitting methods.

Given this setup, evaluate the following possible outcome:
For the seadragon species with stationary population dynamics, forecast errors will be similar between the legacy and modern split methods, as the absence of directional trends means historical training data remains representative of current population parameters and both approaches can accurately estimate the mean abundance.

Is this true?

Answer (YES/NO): YES